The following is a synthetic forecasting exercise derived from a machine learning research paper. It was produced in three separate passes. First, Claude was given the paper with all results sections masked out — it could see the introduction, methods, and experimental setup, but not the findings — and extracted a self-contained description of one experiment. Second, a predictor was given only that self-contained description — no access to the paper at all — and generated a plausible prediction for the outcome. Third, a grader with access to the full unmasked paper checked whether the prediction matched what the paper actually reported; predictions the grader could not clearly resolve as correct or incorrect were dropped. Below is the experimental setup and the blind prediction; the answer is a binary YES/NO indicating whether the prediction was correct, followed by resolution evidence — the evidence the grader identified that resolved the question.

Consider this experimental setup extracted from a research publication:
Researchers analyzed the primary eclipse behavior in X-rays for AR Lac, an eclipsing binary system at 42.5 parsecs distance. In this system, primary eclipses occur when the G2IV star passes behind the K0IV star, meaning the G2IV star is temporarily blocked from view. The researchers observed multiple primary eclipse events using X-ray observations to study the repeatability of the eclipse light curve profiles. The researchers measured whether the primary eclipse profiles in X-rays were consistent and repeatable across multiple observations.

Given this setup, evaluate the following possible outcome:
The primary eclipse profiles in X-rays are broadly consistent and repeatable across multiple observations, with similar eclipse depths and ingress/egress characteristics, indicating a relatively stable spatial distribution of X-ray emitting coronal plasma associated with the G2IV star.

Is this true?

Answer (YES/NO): NO